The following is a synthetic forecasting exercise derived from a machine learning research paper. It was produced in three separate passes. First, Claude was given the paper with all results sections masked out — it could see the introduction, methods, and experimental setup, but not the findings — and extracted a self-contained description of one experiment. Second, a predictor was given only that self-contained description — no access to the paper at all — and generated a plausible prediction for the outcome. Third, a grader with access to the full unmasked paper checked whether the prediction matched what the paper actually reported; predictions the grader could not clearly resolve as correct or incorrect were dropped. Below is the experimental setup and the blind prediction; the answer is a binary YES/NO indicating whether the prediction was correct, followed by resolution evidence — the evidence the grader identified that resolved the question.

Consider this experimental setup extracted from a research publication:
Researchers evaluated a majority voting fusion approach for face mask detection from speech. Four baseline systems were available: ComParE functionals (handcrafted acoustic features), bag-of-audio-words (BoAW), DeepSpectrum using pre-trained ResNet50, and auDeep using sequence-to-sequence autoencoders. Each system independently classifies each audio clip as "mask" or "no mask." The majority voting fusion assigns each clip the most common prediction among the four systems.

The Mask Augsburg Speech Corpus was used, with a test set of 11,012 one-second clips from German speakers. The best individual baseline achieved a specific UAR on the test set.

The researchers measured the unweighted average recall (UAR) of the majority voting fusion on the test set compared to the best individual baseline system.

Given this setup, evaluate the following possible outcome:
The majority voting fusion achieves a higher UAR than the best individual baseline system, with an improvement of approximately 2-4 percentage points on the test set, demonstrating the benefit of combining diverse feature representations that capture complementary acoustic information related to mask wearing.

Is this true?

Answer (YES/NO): NO